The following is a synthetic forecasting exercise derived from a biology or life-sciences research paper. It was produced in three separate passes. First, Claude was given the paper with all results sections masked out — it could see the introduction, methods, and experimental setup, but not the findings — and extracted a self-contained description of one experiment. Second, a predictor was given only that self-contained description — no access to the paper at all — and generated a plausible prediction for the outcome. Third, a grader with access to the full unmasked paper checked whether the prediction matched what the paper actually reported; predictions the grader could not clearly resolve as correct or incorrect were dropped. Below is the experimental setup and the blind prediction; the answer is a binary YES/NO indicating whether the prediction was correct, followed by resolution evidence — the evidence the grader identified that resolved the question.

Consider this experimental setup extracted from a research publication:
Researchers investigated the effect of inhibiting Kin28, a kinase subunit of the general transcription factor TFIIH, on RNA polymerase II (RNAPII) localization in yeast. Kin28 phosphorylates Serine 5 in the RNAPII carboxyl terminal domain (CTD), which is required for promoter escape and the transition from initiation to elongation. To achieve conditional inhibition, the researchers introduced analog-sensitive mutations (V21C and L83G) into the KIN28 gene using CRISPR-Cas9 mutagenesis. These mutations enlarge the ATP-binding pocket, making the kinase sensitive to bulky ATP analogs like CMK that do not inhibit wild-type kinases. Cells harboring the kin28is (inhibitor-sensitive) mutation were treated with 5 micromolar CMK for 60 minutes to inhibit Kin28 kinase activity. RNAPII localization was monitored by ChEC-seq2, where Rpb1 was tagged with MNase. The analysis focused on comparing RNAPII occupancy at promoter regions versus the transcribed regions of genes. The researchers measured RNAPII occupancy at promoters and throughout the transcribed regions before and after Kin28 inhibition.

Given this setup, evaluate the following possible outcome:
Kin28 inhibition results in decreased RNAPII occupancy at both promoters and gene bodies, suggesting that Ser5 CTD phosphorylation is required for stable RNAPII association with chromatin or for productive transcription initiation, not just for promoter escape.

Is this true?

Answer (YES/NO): YES